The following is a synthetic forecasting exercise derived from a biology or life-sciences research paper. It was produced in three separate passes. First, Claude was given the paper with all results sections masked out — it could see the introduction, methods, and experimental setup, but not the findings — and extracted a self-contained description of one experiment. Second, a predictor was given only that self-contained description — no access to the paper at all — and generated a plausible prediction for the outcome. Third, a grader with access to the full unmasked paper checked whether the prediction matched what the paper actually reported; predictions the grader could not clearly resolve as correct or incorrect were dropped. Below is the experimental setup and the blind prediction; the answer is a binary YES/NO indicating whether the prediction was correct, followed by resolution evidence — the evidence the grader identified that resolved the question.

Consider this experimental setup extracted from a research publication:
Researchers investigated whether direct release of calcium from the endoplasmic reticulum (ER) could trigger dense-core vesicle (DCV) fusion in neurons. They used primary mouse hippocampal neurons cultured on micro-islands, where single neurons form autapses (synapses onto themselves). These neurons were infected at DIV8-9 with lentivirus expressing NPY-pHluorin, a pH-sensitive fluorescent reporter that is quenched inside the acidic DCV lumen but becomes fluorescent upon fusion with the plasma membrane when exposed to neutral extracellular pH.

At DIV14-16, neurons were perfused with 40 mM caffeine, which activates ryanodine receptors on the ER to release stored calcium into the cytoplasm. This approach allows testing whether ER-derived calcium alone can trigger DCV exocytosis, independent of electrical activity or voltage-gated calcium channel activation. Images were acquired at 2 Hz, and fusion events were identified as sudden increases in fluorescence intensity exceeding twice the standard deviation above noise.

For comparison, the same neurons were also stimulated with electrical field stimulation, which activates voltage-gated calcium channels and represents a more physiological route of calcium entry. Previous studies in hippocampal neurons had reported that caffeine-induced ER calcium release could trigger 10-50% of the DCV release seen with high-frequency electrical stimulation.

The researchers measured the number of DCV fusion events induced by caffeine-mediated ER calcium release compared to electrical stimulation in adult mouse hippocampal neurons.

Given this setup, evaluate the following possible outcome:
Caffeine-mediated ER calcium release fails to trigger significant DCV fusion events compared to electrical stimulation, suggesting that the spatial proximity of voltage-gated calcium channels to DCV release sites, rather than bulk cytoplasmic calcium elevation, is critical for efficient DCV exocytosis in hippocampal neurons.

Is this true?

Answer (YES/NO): NO